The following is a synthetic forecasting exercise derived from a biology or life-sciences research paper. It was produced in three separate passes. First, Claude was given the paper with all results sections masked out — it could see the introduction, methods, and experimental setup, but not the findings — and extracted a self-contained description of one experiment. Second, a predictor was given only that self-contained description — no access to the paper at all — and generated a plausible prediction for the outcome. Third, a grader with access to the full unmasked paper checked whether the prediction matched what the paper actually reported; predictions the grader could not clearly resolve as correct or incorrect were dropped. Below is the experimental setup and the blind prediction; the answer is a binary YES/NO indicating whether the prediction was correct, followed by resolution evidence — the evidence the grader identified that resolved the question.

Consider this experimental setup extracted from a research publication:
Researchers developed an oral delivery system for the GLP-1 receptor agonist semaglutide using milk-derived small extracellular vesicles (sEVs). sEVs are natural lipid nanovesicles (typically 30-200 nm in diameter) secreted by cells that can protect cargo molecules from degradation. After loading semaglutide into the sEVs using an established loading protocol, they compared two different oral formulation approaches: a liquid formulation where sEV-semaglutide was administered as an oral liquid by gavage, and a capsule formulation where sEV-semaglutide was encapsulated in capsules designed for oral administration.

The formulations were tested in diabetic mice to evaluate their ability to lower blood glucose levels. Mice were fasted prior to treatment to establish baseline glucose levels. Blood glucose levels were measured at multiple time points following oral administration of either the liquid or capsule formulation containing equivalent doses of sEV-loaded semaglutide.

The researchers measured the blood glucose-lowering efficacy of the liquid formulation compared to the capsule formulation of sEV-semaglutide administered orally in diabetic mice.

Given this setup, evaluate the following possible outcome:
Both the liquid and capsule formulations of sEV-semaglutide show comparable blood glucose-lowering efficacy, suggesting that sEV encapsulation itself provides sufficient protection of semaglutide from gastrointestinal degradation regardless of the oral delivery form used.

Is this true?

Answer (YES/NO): NO